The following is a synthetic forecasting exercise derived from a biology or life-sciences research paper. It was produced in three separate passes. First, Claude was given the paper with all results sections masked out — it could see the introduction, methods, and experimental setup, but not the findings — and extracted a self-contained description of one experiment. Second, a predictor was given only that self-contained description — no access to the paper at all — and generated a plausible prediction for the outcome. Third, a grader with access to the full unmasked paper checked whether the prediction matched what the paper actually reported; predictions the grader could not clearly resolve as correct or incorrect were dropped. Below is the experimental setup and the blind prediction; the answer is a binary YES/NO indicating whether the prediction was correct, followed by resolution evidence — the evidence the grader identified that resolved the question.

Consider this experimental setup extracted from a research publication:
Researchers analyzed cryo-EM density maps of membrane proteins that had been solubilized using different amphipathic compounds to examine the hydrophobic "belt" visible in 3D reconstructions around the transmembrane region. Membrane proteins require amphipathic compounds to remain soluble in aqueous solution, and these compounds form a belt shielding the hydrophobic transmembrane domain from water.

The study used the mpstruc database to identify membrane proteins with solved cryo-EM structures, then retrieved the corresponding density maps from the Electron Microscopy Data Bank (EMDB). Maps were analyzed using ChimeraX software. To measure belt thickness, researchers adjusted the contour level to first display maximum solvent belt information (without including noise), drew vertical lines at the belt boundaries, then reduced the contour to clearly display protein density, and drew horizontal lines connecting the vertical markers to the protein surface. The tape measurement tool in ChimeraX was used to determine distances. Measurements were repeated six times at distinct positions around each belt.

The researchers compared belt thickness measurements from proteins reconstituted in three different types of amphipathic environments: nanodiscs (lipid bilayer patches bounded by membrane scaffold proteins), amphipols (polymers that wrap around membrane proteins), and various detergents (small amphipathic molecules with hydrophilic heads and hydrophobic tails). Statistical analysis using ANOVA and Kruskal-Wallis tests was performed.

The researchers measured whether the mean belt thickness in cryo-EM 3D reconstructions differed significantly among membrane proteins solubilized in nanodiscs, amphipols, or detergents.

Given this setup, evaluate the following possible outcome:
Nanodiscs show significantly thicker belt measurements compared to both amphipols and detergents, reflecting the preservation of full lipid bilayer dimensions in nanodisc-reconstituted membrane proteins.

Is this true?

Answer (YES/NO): NO